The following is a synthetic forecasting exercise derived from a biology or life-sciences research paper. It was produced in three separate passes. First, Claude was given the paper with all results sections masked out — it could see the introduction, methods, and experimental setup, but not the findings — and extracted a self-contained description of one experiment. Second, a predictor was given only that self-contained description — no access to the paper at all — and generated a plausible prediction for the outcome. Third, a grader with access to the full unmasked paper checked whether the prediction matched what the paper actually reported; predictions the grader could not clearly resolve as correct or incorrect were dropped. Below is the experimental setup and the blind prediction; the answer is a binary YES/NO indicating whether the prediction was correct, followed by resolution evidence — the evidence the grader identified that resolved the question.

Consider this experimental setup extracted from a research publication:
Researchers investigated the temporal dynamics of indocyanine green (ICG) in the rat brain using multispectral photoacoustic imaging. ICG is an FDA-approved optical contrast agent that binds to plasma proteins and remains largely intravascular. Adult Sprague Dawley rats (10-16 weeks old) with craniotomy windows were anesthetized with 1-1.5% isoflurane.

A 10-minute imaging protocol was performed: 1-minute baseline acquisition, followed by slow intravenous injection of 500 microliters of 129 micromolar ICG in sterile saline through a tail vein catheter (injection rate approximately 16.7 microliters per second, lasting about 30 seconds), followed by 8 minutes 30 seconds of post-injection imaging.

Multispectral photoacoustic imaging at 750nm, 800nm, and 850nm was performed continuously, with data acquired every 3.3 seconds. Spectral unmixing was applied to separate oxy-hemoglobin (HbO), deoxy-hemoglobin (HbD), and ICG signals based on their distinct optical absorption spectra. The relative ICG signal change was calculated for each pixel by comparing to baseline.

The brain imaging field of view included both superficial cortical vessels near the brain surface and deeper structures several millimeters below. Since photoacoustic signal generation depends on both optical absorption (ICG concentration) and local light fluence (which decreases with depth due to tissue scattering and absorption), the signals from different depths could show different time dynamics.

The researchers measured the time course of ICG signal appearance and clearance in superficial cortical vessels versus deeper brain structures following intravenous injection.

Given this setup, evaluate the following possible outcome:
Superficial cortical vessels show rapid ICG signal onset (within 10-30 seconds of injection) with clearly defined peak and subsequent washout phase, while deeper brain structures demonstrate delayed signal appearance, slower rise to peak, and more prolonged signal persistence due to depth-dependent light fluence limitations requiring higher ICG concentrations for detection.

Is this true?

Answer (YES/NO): NO